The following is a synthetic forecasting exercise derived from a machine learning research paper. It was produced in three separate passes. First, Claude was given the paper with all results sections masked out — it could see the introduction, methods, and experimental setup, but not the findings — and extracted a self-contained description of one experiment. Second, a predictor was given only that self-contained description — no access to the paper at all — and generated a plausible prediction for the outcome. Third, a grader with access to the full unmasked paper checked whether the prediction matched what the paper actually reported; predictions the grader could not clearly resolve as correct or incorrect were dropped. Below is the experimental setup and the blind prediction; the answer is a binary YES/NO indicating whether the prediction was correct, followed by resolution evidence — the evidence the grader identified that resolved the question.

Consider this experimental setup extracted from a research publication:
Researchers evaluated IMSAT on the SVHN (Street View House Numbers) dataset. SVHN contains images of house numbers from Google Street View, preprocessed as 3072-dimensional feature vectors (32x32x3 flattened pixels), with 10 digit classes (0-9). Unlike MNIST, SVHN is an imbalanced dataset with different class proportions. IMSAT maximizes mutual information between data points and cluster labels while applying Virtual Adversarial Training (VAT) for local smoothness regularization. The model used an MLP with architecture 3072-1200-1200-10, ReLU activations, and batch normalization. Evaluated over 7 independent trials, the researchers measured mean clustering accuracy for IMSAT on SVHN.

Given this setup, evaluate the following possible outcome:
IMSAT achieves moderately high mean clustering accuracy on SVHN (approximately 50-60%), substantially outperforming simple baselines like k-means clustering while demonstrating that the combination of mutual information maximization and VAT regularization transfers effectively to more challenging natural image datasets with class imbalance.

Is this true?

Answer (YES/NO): YES